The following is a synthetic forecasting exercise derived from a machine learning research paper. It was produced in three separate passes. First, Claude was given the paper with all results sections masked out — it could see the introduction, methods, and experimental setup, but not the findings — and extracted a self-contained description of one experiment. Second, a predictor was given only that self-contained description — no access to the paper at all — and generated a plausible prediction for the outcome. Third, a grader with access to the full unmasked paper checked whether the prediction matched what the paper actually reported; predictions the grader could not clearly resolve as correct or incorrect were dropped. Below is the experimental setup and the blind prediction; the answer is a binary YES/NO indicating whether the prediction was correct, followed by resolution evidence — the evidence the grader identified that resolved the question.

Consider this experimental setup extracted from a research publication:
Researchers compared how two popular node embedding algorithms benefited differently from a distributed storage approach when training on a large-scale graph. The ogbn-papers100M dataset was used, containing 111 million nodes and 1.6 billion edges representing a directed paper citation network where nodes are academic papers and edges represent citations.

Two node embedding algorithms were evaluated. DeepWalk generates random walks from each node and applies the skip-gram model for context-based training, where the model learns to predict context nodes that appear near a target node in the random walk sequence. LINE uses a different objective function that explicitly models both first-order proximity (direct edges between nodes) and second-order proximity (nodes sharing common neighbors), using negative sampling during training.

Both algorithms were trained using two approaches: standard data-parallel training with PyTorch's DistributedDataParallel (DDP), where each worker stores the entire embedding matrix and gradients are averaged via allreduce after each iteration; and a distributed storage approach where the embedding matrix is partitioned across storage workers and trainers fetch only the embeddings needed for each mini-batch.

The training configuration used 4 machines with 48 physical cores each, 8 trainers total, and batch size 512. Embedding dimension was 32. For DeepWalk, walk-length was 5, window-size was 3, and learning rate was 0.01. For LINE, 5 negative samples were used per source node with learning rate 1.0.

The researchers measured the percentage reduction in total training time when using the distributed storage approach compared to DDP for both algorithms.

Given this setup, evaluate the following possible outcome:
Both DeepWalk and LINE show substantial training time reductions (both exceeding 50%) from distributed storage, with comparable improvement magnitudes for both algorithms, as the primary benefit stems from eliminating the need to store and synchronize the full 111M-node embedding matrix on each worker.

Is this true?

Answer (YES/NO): NO